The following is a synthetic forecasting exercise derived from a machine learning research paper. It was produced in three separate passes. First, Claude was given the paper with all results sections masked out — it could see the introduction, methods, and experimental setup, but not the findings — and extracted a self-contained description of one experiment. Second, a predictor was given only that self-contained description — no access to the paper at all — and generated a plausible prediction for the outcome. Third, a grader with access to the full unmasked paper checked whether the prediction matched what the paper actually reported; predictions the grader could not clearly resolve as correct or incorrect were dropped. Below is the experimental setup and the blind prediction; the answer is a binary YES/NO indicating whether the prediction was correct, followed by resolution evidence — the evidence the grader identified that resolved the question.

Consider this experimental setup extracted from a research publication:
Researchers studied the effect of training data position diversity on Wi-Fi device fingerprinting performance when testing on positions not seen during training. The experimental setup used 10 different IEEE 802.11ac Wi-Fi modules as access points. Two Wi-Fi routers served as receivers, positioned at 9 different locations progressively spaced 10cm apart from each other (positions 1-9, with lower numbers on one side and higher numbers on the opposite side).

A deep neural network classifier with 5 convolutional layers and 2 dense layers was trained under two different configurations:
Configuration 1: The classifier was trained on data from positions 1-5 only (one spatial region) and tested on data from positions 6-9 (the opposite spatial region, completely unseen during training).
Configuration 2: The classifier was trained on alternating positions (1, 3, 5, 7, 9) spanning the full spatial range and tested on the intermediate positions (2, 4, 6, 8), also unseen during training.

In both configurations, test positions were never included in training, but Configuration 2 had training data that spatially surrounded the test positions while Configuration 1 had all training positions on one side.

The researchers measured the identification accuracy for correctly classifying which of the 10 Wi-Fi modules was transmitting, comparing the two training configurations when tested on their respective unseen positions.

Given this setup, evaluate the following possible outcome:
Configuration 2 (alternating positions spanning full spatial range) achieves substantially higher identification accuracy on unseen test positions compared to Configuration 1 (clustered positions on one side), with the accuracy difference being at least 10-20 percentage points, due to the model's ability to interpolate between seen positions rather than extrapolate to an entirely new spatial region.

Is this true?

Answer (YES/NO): YES